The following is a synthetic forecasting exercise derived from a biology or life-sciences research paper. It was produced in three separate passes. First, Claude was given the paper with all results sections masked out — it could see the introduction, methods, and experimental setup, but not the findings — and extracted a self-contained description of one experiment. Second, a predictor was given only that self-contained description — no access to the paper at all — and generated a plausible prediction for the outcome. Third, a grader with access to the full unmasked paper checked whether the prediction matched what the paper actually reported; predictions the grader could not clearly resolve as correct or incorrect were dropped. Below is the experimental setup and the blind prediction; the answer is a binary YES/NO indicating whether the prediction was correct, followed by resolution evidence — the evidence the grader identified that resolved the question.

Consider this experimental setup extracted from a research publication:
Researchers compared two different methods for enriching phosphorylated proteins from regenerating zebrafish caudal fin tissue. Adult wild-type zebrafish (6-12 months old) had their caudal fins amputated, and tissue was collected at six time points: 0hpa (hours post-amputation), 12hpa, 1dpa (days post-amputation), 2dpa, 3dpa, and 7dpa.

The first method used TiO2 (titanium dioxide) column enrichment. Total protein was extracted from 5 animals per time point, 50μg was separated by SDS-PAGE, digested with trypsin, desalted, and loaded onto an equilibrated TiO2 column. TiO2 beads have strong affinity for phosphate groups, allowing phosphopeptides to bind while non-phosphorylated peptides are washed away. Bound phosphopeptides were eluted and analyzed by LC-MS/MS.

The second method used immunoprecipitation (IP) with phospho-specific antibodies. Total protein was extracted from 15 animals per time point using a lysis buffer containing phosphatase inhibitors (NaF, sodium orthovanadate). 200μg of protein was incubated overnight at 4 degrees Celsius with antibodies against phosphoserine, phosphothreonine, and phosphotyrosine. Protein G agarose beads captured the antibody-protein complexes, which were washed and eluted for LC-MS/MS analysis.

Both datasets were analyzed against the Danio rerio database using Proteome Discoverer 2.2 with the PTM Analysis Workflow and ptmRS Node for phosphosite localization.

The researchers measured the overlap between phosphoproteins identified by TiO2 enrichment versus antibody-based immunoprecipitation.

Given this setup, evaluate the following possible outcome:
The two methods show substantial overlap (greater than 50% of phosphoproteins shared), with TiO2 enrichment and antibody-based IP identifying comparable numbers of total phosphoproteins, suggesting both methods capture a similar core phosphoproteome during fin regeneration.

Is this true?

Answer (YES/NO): NO